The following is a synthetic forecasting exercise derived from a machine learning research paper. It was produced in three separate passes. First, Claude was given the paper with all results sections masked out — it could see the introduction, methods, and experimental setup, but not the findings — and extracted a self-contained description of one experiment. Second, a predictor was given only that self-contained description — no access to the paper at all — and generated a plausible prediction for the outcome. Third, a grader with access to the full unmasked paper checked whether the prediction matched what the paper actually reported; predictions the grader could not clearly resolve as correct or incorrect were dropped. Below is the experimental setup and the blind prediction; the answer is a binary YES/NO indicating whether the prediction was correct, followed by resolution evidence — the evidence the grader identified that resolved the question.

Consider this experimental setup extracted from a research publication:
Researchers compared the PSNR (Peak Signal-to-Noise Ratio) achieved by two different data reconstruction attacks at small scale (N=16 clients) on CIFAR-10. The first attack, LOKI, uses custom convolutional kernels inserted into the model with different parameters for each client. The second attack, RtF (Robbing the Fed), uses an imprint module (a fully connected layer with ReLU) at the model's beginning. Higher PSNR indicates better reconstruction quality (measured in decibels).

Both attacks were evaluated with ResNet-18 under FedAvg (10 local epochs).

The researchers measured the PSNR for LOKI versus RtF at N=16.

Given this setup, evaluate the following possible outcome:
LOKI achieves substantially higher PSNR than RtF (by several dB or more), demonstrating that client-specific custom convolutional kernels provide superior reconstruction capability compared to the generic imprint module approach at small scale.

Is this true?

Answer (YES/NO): YES